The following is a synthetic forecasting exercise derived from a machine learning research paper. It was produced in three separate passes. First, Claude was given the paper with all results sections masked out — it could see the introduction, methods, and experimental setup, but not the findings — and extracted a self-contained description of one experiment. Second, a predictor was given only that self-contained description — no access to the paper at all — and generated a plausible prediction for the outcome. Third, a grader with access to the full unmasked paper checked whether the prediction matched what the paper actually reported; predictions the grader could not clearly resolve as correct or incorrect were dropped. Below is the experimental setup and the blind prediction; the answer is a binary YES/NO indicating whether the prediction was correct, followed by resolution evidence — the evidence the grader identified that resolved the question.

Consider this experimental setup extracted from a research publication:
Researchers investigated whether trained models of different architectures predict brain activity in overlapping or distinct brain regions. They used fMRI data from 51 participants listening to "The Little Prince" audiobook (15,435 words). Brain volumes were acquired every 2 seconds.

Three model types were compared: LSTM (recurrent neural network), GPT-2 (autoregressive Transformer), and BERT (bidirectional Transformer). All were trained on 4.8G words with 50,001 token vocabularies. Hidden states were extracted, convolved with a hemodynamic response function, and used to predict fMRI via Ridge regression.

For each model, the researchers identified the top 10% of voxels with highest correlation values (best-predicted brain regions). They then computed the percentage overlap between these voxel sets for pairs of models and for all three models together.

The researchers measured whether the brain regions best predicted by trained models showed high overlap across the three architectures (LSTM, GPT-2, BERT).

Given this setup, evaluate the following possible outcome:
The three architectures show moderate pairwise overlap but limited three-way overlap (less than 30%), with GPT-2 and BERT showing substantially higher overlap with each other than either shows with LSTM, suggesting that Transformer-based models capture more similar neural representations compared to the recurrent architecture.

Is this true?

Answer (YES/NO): NO